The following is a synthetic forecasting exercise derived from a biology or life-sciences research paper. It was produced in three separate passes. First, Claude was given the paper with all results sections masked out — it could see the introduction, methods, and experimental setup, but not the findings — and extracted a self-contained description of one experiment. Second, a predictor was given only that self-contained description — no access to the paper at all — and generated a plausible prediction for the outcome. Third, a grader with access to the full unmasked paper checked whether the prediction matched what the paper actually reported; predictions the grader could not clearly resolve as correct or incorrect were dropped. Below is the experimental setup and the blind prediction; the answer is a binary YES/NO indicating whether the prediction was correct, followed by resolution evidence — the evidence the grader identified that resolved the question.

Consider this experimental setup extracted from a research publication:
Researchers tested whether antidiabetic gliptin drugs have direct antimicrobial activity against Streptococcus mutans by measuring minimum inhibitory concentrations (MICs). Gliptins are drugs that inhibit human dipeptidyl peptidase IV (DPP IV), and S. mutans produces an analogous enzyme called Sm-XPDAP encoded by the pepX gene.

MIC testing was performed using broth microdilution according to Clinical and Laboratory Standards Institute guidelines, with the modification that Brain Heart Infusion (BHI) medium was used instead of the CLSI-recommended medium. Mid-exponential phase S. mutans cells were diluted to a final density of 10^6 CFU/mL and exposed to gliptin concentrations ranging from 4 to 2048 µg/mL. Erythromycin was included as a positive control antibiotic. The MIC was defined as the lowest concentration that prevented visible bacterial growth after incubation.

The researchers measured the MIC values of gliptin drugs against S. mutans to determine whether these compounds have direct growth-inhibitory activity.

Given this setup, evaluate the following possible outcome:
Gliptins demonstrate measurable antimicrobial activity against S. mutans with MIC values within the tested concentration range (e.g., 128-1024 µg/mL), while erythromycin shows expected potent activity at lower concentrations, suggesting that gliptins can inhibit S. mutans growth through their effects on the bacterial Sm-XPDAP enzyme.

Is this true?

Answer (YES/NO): NO